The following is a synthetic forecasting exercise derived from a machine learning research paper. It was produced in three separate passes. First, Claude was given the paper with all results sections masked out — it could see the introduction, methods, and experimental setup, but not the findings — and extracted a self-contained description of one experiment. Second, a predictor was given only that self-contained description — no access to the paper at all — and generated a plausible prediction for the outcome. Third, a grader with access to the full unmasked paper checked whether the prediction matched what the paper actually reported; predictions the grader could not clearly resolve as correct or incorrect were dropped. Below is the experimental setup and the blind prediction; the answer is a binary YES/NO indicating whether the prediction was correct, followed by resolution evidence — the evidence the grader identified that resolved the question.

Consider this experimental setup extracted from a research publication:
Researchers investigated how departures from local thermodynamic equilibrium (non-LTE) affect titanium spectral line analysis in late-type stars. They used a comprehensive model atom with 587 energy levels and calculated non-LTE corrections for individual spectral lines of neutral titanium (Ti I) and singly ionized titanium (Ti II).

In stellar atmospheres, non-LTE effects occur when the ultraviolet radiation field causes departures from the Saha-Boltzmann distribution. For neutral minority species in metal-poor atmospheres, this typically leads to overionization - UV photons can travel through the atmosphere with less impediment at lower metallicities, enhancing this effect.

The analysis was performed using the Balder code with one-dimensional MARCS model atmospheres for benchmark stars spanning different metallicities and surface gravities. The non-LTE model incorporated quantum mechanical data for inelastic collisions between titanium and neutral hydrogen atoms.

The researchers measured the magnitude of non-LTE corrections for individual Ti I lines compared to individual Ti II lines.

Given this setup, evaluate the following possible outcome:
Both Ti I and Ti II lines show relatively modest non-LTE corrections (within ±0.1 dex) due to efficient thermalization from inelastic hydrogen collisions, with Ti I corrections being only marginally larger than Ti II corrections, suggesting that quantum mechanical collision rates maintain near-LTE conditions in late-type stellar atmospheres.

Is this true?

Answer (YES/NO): NO